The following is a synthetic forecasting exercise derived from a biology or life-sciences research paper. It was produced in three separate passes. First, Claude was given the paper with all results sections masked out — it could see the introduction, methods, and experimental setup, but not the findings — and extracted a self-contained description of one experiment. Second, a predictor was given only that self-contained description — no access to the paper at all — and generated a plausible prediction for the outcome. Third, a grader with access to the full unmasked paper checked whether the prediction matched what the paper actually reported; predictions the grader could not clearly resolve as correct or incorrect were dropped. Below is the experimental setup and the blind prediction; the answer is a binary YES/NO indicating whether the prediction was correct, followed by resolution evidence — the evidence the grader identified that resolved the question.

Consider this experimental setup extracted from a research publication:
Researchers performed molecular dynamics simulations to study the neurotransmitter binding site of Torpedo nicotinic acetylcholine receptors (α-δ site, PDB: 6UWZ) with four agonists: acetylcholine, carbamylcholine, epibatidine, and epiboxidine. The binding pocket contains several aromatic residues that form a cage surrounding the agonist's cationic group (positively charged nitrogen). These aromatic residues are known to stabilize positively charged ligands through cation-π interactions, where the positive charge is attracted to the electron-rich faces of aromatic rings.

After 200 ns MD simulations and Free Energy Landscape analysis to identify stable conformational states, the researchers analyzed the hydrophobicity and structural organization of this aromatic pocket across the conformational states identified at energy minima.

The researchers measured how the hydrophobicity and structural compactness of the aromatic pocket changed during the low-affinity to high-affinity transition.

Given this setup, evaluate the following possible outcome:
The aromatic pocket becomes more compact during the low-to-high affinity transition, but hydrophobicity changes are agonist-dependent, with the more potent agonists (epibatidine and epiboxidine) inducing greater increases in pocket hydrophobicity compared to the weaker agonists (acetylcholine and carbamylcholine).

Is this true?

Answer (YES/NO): NO